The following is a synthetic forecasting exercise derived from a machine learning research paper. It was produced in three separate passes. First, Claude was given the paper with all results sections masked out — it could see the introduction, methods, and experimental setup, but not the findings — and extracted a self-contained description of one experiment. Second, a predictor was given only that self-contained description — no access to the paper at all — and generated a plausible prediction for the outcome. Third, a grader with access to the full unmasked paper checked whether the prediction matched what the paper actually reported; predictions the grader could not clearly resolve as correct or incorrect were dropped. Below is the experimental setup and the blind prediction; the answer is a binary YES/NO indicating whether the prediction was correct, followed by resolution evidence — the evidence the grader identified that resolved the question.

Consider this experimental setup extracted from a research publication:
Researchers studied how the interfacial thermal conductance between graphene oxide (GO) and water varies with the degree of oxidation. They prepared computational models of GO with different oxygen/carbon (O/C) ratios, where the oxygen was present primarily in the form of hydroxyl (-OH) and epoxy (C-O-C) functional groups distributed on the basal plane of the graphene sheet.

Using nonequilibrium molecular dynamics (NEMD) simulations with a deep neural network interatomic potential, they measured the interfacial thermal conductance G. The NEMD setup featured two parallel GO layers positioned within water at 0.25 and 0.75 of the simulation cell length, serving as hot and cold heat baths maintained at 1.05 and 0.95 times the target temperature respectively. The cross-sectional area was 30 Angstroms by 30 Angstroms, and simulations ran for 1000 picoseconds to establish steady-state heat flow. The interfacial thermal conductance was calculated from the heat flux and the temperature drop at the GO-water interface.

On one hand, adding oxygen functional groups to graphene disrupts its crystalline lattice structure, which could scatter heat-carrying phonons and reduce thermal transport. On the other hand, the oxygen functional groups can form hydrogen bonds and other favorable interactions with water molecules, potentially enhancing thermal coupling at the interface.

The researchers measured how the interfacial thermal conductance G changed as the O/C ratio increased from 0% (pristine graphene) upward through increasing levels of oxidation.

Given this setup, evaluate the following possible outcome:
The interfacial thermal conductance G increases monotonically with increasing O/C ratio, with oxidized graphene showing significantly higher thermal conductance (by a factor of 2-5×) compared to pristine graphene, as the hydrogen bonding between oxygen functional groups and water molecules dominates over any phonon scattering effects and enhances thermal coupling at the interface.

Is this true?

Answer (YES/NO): NO